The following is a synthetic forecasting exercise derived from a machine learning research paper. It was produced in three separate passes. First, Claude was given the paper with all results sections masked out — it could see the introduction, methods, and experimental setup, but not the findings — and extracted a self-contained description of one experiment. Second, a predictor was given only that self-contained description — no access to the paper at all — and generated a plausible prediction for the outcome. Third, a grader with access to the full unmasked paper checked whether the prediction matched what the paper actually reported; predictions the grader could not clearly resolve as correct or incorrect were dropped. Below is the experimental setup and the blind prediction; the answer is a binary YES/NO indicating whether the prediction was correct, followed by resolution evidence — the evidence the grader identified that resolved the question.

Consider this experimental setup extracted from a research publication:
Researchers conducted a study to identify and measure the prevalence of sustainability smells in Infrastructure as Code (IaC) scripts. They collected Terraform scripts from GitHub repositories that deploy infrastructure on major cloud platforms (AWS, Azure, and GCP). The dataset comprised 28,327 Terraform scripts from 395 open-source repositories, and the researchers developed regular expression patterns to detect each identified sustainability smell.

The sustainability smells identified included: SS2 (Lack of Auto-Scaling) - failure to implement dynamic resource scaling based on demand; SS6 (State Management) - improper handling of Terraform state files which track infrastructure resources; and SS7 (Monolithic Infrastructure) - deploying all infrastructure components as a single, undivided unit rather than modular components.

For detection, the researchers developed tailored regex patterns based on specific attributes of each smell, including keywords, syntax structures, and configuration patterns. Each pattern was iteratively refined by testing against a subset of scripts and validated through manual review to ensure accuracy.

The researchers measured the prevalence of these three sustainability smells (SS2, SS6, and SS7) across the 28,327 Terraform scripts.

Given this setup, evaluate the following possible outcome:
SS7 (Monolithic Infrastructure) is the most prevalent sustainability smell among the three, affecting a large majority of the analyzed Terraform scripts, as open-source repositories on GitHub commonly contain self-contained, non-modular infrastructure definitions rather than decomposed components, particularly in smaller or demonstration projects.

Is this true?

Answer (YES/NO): NO